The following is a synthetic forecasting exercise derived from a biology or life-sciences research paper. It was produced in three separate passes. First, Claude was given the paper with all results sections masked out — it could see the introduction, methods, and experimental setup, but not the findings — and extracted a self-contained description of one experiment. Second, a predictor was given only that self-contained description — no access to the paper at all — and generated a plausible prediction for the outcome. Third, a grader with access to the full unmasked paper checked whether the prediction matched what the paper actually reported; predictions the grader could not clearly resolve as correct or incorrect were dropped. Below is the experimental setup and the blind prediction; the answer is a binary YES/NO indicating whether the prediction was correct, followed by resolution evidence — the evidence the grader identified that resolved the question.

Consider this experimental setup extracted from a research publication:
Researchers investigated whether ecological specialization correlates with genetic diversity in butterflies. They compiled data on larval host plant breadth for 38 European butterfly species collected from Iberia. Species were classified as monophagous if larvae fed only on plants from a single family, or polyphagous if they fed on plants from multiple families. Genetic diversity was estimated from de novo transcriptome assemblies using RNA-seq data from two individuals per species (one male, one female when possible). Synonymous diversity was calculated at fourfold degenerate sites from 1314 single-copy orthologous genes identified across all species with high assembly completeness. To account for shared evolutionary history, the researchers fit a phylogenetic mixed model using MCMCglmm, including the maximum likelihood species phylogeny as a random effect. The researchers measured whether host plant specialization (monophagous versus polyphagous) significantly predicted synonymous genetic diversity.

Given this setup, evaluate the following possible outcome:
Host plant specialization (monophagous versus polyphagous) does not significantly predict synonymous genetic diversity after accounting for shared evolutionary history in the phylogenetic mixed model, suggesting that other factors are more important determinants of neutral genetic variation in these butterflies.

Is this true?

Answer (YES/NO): YES